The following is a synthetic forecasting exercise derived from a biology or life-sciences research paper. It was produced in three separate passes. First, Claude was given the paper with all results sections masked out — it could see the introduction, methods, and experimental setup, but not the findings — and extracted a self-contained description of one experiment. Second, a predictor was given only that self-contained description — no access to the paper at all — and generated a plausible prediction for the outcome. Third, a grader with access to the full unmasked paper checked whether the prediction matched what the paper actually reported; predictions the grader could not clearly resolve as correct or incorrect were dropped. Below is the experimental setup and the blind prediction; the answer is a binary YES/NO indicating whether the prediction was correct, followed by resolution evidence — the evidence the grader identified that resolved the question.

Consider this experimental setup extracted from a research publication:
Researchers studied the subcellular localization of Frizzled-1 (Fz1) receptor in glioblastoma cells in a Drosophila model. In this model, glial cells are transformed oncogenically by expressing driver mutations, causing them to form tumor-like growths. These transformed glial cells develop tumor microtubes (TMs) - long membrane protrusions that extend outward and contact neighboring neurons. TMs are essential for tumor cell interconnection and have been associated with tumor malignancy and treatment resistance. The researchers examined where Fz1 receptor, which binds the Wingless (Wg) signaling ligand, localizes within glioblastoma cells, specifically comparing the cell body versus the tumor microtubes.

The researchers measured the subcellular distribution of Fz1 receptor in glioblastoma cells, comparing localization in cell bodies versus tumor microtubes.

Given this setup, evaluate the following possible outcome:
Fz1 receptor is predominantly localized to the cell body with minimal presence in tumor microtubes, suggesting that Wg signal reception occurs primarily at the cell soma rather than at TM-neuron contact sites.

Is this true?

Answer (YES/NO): NO